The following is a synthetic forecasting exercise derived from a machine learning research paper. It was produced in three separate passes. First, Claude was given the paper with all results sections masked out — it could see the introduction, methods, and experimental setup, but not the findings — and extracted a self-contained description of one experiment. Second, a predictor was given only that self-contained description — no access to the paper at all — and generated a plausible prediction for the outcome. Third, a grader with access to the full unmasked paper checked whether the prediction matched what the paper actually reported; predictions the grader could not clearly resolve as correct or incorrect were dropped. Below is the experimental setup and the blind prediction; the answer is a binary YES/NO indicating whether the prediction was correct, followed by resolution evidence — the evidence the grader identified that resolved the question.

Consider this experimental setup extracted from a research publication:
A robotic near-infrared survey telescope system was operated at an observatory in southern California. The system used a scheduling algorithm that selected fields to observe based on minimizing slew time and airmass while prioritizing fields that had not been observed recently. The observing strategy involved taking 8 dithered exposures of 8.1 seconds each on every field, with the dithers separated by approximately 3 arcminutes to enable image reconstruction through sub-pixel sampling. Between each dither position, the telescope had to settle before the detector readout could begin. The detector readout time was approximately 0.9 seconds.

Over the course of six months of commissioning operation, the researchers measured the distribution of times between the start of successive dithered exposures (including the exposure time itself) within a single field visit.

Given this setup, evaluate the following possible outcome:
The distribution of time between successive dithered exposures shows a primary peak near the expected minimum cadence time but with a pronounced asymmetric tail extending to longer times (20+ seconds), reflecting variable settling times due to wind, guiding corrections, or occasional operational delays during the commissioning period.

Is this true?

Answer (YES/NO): NO